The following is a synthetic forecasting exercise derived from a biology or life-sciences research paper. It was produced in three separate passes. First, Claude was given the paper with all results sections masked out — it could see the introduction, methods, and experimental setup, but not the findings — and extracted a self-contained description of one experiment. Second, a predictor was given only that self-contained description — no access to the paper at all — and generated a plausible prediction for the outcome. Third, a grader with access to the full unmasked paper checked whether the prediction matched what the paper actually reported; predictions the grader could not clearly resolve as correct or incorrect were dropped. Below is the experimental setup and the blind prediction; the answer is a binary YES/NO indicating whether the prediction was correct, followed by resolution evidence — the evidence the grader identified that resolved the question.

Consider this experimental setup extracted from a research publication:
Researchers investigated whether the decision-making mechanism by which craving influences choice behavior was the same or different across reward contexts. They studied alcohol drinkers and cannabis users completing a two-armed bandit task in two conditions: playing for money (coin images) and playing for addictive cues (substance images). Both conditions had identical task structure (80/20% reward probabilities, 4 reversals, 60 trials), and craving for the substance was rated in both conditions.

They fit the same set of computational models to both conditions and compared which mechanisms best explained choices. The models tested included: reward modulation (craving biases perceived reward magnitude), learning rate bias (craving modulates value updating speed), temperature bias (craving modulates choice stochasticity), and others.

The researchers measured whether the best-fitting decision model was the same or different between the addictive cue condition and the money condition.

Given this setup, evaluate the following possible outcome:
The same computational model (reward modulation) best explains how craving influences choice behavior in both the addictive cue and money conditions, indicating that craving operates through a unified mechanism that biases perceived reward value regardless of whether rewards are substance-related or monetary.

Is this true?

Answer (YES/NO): NO